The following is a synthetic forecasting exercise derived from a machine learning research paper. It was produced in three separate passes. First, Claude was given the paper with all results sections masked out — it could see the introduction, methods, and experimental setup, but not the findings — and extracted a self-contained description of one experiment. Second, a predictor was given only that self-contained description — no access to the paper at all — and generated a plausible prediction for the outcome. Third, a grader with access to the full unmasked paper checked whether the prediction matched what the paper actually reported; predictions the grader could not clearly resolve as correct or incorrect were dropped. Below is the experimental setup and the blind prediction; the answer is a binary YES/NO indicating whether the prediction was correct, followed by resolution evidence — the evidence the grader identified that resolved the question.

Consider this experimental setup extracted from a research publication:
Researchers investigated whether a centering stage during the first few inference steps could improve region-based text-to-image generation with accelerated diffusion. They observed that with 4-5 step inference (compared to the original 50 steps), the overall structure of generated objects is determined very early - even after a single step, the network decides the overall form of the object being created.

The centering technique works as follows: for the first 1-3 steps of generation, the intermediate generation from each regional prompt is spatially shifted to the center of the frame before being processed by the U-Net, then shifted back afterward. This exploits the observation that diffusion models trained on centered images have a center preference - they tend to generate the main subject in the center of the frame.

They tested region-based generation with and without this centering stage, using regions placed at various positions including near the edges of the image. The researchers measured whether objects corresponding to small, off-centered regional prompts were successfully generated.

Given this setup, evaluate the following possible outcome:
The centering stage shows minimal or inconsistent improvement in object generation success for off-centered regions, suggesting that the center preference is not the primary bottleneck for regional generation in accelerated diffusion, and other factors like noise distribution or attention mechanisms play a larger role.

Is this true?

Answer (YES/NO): NO